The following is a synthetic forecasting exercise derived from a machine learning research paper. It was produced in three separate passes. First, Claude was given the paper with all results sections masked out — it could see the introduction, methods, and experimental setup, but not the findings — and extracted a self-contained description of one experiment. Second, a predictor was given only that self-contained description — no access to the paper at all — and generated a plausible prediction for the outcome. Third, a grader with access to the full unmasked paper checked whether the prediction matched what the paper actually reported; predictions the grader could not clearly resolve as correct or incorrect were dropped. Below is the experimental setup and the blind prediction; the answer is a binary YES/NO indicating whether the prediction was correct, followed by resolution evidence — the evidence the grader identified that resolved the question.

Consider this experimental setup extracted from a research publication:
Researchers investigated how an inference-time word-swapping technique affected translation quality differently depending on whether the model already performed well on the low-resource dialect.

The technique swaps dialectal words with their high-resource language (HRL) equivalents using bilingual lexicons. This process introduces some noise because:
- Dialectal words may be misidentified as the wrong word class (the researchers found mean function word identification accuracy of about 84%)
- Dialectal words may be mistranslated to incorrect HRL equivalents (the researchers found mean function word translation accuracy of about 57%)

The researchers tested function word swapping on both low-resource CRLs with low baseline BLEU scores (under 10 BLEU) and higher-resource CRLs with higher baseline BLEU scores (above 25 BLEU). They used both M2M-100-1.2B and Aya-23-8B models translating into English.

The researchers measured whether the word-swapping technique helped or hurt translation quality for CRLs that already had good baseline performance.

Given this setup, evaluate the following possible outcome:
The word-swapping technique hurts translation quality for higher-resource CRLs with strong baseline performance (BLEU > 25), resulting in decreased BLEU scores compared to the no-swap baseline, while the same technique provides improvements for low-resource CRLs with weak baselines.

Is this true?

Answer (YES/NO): YES